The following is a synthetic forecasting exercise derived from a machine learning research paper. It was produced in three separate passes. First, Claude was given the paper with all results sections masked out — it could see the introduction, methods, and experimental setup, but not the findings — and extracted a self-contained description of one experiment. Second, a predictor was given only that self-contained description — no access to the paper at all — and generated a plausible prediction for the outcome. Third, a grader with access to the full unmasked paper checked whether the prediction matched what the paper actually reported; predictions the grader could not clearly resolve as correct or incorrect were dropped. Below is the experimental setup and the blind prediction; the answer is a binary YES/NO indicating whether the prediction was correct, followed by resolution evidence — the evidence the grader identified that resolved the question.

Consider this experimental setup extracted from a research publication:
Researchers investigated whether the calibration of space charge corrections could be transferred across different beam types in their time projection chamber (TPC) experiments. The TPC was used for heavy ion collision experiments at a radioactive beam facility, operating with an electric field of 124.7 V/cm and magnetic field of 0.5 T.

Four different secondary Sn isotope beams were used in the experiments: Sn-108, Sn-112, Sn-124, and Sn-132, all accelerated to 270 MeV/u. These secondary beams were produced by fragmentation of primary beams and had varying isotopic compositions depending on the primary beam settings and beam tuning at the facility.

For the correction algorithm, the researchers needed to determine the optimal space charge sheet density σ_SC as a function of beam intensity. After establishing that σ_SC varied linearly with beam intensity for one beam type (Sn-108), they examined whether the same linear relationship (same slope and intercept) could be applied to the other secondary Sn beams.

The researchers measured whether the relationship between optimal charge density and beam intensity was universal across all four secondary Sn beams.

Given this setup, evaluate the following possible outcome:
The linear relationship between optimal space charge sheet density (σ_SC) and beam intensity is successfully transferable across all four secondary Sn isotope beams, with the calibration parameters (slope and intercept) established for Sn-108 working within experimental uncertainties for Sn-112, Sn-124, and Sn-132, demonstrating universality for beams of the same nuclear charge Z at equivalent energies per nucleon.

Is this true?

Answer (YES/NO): NO